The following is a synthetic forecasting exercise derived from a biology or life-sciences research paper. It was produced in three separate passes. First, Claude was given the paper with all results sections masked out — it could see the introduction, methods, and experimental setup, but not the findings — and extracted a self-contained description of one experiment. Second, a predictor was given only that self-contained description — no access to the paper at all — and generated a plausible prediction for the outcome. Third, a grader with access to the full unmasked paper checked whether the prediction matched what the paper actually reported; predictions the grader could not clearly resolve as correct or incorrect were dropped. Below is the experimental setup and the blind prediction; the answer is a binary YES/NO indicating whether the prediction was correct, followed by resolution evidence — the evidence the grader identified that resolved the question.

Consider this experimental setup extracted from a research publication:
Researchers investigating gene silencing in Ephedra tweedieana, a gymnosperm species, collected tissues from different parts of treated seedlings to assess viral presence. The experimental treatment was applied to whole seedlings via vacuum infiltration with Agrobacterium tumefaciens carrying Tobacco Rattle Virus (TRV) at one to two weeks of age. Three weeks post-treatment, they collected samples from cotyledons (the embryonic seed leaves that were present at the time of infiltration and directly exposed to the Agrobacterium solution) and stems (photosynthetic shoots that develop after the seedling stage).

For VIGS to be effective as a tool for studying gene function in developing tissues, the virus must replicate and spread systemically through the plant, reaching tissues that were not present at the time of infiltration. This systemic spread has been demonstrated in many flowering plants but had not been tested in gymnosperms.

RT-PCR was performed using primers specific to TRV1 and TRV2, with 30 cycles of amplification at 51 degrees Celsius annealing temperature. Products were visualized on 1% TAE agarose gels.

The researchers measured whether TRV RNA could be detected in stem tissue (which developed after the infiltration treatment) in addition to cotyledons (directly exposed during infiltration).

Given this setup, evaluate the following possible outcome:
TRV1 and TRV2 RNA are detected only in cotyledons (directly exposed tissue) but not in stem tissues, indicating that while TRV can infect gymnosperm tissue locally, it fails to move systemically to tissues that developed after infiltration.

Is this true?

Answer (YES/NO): NO